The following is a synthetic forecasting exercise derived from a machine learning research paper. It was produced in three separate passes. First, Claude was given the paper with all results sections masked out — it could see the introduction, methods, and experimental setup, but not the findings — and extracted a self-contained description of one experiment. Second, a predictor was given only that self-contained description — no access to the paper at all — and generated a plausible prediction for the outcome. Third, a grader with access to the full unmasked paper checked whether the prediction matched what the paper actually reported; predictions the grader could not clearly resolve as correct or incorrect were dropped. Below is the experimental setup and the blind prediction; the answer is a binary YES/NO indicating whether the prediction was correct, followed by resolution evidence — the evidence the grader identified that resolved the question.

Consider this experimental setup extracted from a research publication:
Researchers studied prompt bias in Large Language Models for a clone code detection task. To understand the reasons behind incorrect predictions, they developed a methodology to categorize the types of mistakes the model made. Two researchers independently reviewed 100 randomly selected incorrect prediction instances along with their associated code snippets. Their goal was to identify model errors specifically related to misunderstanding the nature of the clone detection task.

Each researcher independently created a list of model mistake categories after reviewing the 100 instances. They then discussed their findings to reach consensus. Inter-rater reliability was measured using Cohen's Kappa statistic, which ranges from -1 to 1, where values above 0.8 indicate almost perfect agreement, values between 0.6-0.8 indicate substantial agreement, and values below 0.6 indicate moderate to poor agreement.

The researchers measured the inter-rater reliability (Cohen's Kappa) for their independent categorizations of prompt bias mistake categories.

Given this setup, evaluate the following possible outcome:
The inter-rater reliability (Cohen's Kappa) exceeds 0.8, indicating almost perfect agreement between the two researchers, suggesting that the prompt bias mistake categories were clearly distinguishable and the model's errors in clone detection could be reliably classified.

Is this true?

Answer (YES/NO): YES